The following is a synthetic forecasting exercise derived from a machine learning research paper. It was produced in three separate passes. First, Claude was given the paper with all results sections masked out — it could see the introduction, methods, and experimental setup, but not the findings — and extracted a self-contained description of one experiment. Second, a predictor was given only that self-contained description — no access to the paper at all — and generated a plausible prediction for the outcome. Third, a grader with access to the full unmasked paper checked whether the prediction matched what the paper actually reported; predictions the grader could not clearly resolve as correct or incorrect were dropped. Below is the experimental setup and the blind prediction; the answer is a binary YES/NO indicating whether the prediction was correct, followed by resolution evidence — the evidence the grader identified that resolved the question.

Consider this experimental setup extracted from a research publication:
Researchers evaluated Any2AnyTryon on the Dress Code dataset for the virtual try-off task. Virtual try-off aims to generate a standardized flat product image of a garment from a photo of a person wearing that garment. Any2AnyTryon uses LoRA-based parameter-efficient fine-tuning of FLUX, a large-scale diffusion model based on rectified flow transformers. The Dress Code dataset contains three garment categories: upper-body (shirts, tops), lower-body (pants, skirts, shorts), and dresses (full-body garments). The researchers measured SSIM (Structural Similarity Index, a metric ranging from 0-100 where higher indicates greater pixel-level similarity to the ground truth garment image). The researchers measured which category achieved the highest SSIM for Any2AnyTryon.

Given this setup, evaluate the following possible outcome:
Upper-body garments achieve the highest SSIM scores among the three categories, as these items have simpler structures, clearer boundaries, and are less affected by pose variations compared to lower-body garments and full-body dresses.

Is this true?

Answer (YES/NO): NO